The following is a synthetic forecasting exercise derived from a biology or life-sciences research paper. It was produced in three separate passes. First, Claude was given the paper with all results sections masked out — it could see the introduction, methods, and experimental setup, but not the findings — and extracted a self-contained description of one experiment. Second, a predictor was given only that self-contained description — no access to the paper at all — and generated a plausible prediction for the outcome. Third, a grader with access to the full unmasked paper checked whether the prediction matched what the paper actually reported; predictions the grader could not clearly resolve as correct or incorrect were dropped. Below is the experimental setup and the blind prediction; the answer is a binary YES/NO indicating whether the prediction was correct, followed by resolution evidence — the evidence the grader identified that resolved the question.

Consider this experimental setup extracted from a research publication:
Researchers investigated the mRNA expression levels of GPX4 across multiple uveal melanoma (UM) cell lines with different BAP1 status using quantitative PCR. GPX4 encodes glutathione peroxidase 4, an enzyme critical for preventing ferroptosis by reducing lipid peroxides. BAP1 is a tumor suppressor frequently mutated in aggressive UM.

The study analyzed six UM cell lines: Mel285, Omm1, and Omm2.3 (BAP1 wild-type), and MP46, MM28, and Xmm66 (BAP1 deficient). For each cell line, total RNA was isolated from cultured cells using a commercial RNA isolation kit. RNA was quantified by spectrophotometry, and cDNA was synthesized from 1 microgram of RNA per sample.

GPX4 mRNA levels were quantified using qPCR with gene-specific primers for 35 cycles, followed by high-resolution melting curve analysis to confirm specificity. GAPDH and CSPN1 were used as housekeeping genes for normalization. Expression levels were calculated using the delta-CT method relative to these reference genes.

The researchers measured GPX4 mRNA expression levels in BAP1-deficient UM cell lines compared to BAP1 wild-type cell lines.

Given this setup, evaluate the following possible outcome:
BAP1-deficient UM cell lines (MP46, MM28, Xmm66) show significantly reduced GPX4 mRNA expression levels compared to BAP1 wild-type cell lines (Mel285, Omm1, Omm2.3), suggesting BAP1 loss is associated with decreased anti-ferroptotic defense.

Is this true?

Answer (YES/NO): NO